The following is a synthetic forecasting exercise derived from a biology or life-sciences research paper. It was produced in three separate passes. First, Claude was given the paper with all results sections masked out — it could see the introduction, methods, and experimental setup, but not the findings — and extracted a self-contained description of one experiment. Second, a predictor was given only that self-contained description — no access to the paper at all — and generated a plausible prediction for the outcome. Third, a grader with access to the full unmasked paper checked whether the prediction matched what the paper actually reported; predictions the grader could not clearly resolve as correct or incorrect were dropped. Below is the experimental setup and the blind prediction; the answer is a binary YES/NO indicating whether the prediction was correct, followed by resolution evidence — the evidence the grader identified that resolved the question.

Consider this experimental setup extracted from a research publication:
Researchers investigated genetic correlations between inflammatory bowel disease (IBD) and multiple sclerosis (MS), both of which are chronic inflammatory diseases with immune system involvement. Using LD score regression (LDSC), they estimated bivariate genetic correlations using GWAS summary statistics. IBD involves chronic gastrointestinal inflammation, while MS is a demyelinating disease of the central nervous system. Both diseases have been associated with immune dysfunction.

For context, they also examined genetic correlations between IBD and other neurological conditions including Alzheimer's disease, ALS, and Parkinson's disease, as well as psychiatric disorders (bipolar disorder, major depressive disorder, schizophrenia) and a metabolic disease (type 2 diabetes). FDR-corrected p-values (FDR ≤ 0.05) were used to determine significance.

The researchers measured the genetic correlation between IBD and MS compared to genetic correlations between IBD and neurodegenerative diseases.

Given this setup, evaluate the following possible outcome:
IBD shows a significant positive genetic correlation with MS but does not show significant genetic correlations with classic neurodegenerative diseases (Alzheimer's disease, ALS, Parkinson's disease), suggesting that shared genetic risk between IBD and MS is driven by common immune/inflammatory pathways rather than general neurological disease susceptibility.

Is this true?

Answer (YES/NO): YES